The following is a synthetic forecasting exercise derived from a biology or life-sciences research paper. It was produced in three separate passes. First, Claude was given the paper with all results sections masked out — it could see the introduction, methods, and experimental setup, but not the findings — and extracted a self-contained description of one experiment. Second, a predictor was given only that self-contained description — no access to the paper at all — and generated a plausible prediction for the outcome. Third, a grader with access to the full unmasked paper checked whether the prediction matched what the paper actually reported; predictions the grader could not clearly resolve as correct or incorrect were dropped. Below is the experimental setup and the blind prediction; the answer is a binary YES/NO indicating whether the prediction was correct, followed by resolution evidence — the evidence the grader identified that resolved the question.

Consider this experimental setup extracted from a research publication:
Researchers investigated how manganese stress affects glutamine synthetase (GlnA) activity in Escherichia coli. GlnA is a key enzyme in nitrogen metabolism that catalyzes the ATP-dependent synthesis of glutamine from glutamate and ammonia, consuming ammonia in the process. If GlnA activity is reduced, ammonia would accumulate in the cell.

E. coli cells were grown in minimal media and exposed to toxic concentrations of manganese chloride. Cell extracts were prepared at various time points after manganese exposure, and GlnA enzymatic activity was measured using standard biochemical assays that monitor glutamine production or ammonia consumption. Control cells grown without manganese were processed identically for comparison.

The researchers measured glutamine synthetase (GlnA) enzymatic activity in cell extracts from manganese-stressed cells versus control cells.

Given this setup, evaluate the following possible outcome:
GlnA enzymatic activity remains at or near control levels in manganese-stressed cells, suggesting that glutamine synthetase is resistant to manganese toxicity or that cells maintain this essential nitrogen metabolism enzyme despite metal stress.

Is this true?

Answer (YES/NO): NO